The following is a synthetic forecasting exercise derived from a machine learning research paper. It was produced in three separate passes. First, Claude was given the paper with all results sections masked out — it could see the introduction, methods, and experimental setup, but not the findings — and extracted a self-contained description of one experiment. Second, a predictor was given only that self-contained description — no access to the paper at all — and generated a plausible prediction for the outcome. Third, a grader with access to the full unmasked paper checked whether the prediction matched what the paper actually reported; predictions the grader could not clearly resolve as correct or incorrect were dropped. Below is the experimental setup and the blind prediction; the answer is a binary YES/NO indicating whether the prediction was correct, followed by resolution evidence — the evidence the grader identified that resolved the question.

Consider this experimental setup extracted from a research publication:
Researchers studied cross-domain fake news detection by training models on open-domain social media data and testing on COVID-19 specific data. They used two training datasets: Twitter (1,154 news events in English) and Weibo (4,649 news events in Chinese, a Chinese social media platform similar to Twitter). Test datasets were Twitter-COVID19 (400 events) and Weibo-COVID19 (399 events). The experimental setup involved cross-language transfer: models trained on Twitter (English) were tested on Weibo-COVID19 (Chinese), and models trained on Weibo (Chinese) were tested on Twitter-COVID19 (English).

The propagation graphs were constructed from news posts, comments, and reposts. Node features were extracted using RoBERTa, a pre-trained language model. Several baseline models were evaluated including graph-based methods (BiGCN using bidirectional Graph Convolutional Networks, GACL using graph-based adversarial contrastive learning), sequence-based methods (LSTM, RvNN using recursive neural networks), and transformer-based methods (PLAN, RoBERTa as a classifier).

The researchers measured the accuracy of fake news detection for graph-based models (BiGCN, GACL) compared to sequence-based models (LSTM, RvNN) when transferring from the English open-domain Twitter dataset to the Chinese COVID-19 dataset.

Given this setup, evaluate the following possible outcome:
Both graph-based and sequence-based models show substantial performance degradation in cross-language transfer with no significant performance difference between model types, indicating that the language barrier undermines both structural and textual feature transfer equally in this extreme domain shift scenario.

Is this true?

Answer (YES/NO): NO